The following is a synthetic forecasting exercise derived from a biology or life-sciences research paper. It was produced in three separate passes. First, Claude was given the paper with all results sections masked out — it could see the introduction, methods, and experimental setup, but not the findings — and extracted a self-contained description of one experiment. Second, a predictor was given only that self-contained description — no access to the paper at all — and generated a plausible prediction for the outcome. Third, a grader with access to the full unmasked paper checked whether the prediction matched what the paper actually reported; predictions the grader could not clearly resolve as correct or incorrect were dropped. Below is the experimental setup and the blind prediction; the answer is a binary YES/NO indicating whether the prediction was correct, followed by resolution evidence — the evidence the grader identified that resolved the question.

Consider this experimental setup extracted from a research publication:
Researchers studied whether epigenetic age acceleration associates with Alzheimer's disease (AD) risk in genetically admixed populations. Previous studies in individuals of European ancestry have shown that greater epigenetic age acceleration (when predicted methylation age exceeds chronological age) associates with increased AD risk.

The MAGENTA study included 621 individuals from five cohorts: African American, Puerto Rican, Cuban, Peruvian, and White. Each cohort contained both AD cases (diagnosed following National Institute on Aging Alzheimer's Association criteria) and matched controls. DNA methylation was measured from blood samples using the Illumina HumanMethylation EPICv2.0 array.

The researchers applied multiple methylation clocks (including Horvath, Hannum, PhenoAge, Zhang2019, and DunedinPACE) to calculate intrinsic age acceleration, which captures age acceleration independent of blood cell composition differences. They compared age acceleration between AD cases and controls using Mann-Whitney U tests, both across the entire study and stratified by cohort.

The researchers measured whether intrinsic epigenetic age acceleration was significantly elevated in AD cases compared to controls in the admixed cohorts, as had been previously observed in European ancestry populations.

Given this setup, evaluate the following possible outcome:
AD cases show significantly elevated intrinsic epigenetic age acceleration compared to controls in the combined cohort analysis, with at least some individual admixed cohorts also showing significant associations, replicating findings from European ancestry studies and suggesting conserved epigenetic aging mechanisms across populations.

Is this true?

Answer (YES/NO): NO